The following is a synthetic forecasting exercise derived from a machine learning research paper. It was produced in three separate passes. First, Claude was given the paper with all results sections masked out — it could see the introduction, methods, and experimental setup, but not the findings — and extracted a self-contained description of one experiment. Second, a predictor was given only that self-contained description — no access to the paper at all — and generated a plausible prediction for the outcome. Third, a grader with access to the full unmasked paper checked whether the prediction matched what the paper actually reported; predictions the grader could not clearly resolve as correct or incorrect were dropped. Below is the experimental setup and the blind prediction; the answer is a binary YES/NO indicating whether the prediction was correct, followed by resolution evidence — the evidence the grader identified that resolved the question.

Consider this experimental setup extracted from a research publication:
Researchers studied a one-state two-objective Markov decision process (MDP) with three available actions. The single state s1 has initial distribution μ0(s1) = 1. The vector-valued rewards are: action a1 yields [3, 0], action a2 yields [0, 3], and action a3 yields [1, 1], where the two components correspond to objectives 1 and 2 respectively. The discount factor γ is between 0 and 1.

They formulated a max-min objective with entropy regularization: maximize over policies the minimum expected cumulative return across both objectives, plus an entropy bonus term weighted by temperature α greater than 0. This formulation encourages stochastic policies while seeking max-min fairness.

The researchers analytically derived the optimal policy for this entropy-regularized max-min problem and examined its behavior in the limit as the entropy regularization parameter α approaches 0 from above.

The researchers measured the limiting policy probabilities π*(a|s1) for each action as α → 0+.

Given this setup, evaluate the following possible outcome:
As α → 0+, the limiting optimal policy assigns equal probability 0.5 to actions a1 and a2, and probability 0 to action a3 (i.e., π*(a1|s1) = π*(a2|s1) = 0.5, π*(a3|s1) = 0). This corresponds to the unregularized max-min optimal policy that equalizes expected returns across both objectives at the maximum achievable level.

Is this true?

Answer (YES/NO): YES